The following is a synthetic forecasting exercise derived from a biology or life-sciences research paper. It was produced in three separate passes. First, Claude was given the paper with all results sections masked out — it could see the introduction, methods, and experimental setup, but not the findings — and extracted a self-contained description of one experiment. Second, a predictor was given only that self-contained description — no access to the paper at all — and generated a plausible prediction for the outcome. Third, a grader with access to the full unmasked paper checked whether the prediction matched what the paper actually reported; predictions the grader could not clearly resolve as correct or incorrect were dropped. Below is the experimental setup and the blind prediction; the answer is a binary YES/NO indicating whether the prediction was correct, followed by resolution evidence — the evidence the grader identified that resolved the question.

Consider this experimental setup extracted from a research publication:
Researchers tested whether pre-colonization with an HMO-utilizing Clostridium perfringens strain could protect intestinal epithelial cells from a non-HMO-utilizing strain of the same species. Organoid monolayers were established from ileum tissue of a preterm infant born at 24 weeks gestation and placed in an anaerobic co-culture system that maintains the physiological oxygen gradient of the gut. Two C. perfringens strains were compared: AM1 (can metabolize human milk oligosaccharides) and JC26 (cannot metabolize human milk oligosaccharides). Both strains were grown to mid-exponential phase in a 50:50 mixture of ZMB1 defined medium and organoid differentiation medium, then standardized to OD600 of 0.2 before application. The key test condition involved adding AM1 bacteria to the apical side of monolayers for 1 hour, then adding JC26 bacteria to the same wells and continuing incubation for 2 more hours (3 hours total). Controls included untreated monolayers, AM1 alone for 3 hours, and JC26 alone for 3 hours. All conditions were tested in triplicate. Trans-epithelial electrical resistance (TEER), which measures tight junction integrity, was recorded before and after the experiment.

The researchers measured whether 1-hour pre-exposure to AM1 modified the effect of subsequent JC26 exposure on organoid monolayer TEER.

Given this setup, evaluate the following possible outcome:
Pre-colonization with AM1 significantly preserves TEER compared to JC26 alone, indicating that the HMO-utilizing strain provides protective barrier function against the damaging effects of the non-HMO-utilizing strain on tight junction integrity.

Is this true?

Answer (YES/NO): YES